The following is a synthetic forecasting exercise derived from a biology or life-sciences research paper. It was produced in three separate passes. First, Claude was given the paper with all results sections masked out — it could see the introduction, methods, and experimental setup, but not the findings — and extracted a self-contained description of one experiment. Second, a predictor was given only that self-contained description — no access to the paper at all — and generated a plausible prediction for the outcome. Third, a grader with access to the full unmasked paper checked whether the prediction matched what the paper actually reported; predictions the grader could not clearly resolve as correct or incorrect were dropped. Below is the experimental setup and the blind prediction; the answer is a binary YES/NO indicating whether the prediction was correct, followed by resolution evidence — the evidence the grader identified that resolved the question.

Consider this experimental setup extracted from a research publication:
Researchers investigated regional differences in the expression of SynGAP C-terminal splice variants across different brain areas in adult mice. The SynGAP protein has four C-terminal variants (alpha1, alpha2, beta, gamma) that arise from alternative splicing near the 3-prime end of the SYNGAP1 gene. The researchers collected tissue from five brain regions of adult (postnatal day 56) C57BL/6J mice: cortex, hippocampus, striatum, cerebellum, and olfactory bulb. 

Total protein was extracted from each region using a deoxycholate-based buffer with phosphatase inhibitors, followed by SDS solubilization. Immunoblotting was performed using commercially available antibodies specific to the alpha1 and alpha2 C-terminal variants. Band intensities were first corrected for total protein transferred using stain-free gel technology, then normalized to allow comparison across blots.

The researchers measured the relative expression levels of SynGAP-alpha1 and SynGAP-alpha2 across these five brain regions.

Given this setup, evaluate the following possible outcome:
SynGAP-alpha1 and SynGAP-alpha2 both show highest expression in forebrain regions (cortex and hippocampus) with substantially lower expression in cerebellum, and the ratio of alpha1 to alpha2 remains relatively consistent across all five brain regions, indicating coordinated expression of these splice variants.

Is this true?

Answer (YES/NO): NO